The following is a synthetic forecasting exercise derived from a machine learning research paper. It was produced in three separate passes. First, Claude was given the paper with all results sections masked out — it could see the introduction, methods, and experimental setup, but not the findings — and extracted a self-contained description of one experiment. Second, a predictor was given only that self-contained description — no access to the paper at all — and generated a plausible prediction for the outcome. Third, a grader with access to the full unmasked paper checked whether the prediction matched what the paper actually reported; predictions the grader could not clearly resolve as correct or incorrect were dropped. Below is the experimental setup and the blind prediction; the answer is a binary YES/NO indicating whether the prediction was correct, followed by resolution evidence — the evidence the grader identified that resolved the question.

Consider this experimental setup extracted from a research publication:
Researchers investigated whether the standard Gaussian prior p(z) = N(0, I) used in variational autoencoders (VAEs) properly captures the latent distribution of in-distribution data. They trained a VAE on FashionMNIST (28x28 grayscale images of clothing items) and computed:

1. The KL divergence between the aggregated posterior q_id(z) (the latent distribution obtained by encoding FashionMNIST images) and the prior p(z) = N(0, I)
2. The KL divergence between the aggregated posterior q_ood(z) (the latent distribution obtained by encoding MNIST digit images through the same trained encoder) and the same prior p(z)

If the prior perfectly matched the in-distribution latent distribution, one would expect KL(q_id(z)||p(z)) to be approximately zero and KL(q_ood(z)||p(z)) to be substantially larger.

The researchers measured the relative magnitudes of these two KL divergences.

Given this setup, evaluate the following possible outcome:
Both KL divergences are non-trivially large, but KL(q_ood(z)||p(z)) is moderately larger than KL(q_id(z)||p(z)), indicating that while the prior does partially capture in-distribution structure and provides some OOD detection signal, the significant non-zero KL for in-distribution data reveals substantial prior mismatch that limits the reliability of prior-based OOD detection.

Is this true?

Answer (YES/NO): NO